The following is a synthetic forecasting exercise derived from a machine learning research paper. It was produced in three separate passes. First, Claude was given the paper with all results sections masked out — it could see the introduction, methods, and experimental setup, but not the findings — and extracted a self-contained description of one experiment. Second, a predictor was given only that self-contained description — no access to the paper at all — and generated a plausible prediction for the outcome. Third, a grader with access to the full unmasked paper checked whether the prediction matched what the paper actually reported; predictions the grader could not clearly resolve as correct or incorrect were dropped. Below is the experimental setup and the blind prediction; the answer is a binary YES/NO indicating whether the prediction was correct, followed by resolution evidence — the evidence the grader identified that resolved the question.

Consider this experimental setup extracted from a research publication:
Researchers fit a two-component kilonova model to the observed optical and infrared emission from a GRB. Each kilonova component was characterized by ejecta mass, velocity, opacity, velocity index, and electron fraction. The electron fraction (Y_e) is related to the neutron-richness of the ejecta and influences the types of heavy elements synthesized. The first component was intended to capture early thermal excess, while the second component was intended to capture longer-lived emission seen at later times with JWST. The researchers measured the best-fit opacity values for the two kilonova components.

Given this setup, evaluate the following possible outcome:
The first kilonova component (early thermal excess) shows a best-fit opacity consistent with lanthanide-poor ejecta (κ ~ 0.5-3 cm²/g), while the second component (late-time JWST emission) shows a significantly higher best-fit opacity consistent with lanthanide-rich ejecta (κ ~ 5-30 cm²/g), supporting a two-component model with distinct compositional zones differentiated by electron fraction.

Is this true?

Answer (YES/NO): YES